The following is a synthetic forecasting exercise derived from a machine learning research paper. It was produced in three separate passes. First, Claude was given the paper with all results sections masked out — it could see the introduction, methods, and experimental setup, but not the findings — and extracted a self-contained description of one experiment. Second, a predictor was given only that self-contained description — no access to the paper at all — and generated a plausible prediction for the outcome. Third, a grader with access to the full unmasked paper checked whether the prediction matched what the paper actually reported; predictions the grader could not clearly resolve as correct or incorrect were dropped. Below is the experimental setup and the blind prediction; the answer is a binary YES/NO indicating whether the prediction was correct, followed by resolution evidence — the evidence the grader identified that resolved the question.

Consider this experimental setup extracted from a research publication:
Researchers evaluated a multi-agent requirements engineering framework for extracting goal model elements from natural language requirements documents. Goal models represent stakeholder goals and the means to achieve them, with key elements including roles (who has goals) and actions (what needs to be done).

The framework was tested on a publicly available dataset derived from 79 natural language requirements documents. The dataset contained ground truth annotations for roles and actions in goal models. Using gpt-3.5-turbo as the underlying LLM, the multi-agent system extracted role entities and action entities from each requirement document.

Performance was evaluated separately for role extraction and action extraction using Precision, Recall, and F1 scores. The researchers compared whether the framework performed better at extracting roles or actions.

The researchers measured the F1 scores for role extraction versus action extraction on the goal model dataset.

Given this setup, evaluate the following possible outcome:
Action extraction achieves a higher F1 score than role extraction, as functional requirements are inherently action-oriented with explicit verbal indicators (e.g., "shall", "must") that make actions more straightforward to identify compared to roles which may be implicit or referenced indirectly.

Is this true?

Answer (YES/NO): YES